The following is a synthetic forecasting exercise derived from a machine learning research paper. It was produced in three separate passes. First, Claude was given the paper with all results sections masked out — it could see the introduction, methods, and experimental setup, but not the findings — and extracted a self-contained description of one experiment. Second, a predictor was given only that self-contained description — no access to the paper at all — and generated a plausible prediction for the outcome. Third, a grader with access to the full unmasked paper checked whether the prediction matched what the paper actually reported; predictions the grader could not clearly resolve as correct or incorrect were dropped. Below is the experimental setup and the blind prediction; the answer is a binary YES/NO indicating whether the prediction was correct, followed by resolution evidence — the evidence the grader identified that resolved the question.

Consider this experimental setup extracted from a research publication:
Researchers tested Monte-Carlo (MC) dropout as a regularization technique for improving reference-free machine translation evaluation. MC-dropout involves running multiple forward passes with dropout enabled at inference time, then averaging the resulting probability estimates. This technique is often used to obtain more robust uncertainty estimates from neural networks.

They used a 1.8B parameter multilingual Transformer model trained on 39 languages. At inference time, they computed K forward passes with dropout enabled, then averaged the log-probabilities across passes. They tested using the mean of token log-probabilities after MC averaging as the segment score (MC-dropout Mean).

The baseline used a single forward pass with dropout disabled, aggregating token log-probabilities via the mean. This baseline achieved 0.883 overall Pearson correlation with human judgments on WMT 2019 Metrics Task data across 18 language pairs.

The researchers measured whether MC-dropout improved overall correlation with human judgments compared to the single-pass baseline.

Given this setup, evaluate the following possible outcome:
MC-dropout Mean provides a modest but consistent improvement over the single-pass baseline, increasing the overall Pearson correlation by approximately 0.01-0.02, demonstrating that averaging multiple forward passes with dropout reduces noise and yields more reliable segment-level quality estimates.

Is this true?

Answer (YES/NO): NO